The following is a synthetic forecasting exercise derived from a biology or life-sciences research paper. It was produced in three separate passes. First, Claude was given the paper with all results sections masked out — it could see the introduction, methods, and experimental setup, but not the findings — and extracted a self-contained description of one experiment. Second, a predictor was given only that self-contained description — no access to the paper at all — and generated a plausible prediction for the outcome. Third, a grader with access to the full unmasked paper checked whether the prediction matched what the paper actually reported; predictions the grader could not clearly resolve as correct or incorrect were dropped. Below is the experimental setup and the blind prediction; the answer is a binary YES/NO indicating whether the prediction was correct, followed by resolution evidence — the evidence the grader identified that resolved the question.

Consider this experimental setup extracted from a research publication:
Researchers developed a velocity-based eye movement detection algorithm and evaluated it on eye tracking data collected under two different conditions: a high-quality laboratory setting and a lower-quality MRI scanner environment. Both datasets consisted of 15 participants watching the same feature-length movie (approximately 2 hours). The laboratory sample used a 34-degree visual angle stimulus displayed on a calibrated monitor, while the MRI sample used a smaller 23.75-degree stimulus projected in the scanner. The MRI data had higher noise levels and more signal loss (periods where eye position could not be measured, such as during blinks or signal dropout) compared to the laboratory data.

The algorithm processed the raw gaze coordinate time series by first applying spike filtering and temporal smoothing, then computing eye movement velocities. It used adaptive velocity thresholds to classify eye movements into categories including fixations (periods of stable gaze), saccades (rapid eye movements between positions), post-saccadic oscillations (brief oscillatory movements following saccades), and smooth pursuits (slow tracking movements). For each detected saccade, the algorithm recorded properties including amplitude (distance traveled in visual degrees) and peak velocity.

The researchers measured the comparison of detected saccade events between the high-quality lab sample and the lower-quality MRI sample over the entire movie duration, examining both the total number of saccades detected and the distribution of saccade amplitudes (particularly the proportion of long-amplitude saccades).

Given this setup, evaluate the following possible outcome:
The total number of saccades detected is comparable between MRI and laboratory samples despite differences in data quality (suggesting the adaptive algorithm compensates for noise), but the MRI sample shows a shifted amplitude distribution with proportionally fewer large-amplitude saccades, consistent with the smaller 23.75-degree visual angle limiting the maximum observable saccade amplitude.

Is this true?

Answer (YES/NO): NO